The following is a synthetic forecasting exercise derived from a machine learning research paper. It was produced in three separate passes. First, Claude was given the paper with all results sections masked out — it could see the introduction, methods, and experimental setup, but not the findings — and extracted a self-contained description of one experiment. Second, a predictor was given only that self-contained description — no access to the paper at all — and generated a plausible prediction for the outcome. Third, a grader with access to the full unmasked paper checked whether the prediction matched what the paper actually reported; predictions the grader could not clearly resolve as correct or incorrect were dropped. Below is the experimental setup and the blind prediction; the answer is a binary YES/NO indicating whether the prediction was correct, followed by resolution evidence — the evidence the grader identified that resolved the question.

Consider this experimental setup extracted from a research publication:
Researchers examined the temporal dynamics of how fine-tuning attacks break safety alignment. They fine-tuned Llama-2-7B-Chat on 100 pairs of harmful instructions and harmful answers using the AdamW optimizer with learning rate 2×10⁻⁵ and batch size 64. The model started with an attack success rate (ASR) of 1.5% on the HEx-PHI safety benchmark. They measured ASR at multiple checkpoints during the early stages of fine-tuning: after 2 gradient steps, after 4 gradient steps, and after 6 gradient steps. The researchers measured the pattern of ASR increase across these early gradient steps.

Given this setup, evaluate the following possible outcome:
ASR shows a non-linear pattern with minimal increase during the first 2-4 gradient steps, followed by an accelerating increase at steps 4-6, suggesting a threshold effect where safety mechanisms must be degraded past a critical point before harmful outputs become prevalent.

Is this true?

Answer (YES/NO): NO